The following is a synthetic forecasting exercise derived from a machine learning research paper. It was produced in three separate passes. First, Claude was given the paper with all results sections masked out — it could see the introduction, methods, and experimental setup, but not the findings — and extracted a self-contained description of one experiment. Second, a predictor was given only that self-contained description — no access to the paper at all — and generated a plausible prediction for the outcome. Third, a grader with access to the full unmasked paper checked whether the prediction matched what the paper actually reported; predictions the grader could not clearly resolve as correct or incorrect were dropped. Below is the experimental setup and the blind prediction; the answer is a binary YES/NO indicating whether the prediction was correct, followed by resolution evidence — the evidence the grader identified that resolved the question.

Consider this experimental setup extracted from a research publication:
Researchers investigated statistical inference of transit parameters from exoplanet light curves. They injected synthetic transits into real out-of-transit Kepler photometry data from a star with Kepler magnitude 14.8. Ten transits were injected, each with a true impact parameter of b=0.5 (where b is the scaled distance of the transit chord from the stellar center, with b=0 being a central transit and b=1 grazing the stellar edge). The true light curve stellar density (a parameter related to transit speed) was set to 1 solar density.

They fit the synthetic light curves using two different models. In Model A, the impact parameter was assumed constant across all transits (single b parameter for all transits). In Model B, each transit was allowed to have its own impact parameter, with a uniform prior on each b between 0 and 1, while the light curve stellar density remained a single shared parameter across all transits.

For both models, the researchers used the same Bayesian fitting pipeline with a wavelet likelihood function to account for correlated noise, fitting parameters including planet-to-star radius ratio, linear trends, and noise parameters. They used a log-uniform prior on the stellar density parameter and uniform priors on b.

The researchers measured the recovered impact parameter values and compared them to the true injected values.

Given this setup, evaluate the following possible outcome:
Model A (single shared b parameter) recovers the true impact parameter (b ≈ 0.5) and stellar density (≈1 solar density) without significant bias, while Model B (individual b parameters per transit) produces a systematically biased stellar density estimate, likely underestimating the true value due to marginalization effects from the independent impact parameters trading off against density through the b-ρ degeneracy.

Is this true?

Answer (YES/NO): NO